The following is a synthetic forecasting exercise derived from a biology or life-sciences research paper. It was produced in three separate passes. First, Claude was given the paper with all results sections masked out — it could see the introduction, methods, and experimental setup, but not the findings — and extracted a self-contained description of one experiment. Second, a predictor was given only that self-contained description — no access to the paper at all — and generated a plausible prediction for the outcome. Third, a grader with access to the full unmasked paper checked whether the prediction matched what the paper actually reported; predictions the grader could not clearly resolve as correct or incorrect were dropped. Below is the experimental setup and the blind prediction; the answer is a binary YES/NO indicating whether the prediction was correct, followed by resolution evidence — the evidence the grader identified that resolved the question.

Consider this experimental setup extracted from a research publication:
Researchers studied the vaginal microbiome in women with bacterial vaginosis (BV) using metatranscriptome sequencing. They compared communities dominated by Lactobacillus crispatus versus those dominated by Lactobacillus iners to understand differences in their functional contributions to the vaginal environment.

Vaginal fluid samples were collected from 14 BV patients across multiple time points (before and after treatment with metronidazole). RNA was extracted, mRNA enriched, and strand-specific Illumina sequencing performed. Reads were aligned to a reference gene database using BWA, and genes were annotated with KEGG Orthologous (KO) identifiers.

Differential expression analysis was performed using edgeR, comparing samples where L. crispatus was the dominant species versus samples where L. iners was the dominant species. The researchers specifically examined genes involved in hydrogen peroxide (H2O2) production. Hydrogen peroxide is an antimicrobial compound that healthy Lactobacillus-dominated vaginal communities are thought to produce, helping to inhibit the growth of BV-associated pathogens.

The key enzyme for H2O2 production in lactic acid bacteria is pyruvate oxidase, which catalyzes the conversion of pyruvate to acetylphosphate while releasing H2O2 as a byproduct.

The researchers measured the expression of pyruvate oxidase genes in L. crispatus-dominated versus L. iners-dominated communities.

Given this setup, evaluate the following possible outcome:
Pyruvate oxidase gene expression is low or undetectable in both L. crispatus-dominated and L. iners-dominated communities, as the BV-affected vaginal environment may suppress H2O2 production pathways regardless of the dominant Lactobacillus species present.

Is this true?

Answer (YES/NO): NO